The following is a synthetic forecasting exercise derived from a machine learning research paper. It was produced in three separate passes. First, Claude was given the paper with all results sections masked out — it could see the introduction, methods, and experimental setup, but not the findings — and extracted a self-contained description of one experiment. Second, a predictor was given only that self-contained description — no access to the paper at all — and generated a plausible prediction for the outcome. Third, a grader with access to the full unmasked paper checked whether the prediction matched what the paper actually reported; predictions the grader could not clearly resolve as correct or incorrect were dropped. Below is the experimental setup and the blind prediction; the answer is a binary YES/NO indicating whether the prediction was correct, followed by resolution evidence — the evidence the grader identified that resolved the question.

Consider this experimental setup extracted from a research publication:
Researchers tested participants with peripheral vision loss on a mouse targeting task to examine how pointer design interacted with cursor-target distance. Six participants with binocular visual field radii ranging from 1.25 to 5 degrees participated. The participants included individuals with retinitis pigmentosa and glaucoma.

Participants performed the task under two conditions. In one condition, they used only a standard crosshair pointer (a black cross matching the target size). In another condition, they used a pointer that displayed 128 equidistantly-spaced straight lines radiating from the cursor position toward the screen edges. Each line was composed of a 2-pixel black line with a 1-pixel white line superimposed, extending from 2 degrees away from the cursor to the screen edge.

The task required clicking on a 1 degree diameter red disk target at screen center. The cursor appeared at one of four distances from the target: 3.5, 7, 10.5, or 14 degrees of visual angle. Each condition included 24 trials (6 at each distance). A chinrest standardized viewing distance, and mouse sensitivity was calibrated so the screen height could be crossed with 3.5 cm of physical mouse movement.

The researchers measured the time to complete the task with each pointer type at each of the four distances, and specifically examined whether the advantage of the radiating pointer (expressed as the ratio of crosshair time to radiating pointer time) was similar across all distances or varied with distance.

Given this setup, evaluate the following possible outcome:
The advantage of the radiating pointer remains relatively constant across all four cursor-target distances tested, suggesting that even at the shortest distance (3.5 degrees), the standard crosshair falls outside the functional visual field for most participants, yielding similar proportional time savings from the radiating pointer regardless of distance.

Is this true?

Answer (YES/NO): NO